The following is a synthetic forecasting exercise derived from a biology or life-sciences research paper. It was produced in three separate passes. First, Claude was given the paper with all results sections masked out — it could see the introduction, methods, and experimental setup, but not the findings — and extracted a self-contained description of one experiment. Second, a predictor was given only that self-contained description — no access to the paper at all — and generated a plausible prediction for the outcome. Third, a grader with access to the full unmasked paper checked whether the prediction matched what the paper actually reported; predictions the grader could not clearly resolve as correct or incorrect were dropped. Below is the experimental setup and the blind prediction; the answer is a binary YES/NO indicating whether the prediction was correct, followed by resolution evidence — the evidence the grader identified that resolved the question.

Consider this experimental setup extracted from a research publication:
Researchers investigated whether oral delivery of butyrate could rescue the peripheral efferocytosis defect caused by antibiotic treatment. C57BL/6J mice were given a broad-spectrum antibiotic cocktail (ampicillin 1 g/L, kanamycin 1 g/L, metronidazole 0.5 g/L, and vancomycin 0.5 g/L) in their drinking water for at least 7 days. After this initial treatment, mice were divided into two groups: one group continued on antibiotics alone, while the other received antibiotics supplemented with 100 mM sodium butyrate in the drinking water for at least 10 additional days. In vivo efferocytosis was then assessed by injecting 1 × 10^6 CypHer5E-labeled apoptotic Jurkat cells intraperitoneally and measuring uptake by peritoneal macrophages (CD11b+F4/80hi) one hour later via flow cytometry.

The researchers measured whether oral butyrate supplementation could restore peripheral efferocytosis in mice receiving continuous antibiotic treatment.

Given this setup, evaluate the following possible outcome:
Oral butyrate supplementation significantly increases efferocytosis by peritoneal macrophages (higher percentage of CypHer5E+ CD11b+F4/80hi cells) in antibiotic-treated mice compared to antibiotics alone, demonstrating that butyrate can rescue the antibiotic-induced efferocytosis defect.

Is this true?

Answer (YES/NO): YES